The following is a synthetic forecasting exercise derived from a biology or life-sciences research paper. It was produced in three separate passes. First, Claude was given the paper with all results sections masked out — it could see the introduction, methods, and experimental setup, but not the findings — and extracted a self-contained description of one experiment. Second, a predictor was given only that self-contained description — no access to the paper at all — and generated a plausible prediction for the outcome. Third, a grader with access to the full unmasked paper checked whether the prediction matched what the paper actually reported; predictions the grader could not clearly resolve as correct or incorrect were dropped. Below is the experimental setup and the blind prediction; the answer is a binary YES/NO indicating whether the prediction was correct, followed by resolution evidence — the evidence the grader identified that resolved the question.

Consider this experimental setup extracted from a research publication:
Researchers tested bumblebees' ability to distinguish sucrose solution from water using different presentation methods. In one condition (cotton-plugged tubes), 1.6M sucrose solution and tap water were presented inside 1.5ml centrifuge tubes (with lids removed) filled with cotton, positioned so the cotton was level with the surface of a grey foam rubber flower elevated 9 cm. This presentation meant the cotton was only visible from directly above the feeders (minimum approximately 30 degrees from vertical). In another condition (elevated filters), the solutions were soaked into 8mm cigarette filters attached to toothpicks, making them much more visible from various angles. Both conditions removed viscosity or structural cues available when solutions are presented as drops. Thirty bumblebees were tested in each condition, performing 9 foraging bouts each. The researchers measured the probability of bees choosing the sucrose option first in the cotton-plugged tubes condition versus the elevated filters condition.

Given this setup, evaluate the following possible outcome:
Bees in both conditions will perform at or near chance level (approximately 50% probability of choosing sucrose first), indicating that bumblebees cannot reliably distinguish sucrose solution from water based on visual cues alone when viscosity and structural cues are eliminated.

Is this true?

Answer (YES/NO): NO